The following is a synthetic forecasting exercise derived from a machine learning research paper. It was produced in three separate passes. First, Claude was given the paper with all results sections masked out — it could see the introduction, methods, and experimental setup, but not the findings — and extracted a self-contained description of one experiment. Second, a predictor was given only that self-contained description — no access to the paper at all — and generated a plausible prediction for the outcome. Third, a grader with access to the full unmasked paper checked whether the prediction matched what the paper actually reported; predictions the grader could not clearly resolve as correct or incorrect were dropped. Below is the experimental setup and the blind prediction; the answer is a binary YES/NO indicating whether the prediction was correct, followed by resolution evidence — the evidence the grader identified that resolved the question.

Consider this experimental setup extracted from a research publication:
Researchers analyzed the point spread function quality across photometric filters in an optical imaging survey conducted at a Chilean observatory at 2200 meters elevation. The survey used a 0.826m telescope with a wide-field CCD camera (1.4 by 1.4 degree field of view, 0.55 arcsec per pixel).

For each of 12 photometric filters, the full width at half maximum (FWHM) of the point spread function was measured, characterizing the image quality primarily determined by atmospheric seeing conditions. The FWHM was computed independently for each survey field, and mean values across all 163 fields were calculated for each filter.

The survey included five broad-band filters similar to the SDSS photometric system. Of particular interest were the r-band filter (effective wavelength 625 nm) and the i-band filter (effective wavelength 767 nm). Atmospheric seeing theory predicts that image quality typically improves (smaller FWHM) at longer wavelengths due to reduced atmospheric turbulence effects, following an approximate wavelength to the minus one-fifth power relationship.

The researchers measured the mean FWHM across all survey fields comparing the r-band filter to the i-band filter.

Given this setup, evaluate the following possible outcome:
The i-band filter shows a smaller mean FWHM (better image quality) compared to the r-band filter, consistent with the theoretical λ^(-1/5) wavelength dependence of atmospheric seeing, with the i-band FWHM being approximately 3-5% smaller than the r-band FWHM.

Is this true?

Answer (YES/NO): NO